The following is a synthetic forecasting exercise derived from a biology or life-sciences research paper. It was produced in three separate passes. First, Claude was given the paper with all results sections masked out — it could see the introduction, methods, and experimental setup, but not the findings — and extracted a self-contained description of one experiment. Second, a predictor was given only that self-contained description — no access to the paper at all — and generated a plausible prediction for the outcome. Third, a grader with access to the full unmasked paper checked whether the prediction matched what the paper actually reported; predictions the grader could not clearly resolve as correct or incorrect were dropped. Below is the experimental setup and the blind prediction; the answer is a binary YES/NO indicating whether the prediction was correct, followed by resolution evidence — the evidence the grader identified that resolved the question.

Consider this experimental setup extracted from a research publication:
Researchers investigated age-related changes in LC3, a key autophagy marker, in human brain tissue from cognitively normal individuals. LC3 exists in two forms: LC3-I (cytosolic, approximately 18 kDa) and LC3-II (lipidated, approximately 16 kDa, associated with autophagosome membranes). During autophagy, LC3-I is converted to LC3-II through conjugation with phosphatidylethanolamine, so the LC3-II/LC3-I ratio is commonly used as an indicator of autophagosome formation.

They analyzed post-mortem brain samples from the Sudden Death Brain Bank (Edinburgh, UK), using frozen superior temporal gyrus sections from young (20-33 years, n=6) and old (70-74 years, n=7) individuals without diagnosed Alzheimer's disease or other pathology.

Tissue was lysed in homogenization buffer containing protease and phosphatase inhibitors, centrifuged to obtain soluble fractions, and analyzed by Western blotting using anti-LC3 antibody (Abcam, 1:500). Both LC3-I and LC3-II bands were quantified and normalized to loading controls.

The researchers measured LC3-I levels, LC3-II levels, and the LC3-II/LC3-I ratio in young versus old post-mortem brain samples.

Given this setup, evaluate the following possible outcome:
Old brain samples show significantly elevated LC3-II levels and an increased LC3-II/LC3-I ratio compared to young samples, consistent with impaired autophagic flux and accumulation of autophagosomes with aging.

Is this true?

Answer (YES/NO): NO